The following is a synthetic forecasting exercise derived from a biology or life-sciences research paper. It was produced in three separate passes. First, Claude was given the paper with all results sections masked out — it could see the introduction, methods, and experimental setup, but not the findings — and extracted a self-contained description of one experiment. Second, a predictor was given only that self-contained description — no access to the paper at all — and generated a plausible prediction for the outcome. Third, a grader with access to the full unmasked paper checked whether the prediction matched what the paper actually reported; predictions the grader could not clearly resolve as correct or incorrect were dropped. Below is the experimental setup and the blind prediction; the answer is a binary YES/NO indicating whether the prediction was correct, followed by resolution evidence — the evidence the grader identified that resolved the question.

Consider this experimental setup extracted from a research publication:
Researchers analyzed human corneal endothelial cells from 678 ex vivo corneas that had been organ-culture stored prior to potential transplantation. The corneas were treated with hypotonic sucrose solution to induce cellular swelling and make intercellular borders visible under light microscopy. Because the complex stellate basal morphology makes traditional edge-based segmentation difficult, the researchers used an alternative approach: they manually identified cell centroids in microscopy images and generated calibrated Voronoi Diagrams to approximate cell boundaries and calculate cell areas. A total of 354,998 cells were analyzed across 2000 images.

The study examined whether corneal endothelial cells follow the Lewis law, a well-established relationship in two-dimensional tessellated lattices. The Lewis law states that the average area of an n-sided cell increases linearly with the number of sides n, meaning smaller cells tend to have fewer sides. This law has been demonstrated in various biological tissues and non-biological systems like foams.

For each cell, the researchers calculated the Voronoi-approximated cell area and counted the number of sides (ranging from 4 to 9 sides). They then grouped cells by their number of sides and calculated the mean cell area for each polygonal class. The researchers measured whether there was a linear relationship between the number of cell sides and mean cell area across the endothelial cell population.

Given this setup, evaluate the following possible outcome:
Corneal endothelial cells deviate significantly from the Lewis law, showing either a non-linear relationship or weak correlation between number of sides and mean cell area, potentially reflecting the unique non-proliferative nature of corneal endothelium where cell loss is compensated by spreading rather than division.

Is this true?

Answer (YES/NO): NO